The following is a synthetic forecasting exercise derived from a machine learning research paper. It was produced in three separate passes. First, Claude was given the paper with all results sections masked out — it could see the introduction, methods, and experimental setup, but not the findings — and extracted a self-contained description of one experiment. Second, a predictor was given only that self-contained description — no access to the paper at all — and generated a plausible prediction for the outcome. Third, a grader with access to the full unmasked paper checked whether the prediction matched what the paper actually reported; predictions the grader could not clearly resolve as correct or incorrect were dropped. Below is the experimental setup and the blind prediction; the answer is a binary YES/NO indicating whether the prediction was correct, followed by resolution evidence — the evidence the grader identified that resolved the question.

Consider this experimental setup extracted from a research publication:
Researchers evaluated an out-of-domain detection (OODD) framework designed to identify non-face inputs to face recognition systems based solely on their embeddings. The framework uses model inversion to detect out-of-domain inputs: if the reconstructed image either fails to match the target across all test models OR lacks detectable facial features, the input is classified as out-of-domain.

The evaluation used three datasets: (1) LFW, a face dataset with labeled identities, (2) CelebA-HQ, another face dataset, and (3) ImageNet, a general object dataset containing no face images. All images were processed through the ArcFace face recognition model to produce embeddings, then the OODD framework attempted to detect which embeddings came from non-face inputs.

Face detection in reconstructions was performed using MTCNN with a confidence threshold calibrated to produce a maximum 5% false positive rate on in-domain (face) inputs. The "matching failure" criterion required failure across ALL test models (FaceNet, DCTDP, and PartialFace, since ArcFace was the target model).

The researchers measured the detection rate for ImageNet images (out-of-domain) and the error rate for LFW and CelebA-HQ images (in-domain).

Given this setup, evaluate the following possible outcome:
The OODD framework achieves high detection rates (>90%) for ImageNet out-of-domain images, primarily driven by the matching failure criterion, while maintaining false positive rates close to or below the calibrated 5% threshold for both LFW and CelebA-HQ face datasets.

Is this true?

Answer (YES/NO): NO